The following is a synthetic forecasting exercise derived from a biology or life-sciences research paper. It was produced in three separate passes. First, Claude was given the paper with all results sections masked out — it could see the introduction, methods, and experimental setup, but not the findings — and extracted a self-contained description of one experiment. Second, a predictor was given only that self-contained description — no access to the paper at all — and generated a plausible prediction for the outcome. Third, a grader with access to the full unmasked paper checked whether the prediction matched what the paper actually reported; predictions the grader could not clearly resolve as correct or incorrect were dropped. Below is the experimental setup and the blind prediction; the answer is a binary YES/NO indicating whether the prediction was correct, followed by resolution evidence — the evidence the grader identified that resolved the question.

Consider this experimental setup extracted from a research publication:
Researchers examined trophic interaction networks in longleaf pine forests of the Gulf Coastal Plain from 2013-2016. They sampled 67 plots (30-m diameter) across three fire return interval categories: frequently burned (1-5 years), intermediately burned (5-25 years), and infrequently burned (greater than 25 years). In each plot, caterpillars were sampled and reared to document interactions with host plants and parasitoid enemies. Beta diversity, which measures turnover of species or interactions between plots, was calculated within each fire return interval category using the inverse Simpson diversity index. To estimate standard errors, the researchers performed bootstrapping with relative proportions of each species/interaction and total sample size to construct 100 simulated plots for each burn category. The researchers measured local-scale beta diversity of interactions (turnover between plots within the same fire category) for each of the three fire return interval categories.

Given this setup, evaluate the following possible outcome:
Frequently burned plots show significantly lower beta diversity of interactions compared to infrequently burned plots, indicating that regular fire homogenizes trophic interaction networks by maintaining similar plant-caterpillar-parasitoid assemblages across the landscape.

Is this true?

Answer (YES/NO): NO